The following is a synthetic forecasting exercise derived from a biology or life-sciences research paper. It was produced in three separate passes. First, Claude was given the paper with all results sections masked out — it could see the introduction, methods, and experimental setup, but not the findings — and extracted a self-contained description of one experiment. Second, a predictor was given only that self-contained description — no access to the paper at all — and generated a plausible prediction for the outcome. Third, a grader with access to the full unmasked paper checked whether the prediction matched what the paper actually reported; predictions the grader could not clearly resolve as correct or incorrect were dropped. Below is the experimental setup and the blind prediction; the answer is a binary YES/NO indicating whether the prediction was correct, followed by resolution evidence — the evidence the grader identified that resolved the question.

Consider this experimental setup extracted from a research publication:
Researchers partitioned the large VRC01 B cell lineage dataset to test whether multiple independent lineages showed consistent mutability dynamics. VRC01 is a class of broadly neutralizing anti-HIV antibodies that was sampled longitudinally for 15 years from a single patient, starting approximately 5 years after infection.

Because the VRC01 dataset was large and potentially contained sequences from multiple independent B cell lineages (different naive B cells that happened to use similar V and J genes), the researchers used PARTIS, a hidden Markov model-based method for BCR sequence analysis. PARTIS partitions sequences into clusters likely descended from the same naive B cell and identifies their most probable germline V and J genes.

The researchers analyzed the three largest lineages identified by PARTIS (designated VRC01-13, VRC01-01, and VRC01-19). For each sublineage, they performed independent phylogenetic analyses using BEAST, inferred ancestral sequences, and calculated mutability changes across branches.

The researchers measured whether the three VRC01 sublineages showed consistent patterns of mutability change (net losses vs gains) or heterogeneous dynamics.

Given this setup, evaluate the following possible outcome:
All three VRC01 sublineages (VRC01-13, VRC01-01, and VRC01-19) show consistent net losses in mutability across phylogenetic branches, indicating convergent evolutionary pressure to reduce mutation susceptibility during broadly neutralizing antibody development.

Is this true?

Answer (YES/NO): NO